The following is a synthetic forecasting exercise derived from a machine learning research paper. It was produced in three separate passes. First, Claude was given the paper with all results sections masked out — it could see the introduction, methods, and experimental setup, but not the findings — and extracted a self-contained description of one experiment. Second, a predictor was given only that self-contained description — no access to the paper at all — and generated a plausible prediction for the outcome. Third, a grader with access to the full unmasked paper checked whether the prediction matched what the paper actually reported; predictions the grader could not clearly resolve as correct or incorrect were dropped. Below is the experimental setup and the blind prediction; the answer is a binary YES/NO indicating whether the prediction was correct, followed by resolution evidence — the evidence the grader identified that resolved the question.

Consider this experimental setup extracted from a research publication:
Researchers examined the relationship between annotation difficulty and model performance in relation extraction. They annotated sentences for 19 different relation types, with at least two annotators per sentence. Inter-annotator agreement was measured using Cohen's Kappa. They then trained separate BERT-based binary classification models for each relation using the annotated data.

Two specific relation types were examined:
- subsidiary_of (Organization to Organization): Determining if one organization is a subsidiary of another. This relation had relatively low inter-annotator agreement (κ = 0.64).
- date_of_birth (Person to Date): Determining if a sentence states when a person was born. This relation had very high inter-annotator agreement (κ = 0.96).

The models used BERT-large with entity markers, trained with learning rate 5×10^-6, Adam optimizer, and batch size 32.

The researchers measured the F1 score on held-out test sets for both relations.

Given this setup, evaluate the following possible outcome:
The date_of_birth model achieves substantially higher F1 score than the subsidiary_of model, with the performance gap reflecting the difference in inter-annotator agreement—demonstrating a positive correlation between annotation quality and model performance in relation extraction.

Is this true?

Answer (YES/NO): YES